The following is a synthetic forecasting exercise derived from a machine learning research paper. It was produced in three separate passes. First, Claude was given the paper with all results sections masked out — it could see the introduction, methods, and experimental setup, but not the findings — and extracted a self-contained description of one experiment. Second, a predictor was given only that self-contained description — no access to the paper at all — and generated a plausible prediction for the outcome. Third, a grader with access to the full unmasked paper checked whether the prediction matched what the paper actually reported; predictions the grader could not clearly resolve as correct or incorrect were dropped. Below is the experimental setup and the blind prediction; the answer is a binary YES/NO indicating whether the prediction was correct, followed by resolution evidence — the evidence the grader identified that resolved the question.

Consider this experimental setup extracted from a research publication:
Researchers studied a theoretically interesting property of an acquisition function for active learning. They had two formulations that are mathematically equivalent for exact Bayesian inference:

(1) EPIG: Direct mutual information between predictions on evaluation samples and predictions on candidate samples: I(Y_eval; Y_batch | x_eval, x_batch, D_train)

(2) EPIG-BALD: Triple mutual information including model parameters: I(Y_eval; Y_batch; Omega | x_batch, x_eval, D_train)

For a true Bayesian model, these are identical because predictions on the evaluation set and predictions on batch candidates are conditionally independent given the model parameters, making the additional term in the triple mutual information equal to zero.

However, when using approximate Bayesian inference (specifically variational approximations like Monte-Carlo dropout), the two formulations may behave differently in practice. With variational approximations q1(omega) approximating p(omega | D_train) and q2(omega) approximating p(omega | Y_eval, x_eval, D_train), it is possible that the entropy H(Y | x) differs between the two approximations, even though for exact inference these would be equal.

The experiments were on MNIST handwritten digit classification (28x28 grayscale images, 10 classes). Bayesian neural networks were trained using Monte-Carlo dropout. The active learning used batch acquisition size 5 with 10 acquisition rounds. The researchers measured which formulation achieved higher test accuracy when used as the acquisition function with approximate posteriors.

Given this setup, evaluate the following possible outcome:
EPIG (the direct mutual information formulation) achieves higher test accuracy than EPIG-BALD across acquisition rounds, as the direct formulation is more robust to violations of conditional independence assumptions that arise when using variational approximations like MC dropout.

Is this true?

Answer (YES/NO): NO